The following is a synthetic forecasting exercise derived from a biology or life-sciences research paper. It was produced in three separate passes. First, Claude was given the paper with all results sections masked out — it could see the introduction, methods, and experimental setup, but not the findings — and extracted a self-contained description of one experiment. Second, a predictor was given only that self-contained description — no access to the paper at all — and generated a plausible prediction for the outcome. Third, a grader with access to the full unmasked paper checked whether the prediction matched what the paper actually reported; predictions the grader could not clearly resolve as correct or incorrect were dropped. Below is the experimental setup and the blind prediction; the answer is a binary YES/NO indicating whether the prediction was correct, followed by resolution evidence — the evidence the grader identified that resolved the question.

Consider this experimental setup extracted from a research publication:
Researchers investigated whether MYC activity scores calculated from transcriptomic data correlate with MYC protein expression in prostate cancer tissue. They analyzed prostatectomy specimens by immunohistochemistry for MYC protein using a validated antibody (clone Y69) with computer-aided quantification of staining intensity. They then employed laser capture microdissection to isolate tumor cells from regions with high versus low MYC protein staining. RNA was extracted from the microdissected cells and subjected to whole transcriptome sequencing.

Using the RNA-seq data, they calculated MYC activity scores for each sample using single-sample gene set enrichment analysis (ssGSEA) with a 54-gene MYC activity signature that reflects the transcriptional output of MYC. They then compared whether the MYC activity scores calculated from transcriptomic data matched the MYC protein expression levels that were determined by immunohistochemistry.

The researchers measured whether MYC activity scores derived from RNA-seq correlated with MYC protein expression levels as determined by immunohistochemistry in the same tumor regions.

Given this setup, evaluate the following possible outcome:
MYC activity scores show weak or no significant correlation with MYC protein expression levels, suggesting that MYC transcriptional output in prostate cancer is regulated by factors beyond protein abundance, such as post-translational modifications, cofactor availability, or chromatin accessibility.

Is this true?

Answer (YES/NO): YES